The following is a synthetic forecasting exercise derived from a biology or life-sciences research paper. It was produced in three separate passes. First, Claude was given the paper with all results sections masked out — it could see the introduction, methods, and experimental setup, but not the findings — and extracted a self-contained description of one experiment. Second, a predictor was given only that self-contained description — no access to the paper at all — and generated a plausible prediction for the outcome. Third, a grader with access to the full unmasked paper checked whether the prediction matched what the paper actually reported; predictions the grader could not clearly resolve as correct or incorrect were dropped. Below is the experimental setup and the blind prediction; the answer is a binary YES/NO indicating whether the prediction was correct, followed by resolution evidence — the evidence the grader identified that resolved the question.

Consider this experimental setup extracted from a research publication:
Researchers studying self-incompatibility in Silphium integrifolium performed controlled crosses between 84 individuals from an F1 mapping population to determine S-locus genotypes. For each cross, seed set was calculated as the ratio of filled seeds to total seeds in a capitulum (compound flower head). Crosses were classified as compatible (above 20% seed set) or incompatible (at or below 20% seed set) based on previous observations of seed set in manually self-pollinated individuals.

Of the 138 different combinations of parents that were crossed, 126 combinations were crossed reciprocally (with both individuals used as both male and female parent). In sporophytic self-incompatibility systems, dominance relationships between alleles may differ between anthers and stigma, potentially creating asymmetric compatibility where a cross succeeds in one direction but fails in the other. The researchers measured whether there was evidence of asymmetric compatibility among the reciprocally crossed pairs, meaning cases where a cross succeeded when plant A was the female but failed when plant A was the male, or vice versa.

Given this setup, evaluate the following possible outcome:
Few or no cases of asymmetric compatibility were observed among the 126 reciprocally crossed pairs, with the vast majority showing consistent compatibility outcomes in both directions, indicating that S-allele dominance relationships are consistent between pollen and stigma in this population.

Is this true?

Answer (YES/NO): NO